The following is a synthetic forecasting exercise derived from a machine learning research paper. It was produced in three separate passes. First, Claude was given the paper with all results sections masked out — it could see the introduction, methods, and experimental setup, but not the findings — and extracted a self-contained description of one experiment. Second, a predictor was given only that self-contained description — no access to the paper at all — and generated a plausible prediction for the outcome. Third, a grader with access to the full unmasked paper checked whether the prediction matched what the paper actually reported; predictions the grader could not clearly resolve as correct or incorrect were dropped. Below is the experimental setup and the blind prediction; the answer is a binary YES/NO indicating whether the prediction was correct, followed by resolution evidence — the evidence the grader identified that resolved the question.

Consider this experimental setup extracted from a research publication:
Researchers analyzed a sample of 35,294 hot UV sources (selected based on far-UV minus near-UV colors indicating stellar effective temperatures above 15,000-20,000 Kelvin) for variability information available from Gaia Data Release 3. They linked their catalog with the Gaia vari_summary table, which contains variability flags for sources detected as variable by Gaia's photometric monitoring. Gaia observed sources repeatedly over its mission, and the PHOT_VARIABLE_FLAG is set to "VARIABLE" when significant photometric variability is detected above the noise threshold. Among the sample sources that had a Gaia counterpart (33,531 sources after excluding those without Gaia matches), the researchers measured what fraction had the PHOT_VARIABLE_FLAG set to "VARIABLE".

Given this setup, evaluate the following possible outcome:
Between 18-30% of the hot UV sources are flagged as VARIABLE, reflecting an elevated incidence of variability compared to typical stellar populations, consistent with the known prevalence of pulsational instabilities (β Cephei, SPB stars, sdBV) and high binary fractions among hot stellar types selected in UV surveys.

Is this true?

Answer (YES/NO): NO